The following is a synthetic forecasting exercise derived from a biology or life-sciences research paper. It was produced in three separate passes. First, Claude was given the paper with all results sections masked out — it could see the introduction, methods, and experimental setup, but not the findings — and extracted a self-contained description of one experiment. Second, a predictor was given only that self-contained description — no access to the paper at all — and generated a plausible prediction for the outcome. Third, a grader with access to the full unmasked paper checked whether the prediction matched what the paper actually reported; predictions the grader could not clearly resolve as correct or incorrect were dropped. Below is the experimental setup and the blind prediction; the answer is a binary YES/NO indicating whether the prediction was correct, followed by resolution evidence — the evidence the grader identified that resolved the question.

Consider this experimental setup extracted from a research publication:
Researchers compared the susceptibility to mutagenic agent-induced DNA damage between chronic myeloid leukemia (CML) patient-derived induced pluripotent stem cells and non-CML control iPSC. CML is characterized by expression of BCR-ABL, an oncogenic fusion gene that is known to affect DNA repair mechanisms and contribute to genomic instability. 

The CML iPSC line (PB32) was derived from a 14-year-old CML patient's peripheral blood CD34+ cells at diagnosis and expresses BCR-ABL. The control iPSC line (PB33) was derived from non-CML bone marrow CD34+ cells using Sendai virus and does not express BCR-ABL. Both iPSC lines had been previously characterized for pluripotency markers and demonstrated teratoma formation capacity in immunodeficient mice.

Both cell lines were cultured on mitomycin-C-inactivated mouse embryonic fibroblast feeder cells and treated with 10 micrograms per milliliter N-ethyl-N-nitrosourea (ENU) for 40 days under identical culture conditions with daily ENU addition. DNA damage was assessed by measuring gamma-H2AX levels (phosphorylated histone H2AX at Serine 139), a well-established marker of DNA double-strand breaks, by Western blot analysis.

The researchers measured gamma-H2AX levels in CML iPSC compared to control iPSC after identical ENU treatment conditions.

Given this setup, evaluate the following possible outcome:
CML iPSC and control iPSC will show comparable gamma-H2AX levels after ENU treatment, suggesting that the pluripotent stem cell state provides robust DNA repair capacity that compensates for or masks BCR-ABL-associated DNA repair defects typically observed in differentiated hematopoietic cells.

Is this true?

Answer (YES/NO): NO